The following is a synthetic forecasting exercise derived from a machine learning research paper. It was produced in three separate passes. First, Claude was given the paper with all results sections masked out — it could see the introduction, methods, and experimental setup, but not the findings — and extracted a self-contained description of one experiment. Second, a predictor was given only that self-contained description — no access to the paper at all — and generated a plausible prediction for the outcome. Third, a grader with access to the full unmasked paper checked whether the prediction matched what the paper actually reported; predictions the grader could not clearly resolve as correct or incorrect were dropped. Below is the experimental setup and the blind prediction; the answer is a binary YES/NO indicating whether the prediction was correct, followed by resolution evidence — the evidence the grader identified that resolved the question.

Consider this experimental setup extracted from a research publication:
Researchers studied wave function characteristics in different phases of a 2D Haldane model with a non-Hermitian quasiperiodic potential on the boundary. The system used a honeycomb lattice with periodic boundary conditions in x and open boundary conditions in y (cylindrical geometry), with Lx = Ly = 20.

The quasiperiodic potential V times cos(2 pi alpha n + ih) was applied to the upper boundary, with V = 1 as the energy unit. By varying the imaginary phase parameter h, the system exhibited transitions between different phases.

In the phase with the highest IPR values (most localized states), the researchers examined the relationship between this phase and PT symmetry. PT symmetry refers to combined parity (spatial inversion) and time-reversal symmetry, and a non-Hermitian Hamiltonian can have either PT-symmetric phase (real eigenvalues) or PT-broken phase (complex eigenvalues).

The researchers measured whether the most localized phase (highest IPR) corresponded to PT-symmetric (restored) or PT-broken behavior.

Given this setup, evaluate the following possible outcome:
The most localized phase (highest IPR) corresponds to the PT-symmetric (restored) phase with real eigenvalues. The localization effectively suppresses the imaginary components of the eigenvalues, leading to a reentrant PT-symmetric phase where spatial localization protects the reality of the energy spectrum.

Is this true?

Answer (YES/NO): YES